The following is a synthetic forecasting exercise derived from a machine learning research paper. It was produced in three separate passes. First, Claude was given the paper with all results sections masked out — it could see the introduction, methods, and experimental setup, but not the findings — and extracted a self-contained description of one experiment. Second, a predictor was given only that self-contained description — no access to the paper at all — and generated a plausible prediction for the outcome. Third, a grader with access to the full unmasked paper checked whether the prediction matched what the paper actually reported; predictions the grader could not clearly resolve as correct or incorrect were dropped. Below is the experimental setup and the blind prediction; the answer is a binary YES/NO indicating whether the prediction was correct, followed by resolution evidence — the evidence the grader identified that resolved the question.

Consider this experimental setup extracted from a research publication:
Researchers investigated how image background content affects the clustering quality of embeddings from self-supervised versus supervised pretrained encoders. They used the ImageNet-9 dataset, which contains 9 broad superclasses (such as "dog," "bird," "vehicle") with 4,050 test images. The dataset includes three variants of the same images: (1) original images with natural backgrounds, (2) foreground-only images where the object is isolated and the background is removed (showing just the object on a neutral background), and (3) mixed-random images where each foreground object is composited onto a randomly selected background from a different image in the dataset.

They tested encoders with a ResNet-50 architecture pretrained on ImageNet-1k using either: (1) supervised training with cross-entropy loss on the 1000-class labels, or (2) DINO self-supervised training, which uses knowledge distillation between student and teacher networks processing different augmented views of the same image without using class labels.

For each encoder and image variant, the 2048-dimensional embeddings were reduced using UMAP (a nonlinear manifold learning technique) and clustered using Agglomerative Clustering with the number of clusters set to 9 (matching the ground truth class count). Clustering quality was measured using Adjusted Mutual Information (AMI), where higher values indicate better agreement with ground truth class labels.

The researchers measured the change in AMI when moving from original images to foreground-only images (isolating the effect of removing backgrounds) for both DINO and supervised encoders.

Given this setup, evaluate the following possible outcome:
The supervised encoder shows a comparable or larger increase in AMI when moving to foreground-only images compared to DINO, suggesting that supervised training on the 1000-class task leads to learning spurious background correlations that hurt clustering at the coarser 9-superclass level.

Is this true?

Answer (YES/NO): NO